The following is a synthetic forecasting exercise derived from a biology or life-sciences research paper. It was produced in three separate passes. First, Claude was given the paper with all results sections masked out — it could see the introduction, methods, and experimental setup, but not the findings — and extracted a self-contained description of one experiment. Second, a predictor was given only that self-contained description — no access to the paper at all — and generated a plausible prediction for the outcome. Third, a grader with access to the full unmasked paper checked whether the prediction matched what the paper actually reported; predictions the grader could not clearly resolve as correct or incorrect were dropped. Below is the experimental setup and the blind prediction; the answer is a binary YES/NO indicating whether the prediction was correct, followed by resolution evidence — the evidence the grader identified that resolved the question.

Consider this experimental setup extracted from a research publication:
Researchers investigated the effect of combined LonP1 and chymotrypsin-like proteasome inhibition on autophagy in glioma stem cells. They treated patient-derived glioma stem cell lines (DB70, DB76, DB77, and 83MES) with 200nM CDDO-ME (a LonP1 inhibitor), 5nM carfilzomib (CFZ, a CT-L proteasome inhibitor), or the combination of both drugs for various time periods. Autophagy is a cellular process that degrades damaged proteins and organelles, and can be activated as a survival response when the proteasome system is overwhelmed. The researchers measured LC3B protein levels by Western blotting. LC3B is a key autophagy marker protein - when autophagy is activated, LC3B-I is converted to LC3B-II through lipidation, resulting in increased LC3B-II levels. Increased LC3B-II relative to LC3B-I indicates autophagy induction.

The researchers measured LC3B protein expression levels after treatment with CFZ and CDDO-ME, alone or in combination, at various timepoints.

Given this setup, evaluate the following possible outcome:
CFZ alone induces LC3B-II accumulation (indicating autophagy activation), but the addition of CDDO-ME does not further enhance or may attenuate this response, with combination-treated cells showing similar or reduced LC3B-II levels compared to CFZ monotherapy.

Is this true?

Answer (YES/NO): NO